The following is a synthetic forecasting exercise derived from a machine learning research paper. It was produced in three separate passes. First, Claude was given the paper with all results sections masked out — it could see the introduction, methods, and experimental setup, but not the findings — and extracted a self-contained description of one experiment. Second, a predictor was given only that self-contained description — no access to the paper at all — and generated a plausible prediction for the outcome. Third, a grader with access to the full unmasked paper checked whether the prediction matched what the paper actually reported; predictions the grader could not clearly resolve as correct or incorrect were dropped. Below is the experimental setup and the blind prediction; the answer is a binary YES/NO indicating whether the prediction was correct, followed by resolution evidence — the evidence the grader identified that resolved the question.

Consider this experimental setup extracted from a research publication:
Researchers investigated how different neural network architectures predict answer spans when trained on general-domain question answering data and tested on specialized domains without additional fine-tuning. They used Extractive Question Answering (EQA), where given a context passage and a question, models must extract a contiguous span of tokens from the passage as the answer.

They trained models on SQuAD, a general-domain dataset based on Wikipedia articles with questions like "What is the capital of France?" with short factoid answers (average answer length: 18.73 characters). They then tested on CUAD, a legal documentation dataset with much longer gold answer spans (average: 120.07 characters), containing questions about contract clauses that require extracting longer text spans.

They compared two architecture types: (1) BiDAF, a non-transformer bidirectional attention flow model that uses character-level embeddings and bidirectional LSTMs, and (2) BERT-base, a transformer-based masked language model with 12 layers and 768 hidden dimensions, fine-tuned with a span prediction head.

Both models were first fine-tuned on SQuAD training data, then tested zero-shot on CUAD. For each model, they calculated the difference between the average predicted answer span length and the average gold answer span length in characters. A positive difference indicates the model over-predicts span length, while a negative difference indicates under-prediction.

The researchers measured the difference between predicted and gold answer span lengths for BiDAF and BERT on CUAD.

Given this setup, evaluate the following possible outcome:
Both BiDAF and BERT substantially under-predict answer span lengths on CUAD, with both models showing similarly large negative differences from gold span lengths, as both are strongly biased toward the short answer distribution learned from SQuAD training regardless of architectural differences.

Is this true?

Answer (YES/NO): NO